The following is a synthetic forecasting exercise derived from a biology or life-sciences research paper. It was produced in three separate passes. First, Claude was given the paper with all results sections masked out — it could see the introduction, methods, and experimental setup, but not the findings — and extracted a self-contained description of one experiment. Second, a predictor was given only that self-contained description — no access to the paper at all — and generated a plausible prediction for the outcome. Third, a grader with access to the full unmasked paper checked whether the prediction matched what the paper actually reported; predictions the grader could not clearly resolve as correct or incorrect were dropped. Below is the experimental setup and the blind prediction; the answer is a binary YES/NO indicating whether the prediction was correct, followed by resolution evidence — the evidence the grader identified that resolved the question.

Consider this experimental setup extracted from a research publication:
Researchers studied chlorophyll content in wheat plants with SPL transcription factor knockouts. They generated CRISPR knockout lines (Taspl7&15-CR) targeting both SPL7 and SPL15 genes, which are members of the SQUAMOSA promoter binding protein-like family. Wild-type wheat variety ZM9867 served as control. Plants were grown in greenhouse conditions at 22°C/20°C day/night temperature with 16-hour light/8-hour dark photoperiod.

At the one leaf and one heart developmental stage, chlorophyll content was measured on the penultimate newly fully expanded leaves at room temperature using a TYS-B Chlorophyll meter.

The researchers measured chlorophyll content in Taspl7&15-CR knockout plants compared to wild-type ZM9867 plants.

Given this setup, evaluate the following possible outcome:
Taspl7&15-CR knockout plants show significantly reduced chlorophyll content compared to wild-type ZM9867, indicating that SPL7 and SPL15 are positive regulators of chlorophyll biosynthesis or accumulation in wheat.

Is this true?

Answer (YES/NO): NO